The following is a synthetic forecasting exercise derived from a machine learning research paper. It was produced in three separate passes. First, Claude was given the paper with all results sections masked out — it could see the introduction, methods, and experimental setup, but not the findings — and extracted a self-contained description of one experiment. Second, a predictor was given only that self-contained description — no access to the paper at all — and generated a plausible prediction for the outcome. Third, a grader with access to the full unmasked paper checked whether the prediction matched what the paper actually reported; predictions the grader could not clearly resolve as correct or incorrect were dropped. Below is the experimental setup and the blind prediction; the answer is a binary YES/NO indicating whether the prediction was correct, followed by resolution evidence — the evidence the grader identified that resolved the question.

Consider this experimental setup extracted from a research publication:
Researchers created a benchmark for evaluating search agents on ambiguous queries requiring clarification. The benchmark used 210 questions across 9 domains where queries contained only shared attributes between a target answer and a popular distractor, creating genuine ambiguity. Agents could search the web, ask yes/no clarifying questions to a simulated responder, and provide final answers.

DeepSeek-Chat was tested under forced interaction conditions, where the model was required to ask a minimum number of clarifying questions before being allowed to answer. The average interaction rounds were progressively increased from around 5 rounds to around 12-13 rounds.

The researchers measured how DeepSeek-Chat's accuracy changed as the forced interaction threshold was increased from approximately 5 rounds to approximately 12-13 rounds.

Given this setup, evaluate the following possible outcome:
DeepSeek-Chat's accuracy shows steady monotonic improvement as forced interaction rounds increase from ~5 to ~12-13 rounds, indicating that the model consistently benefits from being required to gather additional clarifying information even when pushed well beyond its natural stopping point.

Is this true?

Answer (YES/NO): NO